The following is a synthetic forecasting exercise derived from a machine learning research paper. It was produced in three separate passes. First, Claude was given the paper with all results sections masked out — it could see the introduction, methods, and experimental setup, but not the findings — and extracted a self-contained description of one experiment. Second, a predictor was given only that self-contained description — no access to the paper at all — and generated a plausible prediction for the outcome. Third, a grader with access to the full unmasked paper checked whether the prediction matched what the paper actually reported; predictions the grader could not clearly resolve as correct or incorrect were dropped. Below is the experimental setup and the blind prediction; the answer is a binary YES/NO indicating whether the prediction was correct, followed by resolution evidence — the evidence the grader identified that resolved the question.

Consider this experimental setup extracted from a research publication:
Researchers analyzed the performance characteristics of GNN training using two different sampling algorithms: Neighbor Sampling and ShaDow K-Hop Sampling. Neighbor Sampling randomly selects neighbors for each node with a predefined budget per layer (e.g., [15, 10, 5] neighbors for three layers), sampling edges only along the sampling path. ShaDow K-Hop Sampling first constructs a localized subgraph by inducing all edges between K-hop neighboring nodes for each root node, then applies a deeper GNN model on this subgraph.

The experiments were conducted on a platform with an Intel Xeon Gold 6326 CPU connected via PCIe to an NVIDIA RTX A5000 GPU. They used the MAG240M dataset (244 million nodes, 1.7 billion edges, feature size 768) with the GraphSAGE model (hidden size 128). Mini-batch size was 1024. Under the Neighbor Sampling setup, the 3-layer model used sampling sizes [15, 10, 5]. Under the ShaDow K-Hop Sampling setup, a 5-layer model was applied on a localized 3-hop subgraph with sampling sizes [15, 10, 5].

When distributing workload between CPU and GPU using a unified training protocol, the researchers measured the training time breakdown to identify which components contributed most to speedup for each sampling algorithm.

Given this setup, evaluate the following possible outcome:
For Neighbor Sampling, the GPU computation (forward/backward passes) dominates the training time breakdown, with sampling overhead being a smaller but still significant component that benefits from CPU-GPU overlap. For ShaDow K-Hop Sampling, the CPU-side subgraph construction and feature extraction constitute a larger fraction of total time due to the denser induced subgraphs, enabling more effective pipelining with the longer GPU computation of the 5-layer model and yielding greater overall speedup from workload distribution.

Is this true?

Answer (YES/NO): NO